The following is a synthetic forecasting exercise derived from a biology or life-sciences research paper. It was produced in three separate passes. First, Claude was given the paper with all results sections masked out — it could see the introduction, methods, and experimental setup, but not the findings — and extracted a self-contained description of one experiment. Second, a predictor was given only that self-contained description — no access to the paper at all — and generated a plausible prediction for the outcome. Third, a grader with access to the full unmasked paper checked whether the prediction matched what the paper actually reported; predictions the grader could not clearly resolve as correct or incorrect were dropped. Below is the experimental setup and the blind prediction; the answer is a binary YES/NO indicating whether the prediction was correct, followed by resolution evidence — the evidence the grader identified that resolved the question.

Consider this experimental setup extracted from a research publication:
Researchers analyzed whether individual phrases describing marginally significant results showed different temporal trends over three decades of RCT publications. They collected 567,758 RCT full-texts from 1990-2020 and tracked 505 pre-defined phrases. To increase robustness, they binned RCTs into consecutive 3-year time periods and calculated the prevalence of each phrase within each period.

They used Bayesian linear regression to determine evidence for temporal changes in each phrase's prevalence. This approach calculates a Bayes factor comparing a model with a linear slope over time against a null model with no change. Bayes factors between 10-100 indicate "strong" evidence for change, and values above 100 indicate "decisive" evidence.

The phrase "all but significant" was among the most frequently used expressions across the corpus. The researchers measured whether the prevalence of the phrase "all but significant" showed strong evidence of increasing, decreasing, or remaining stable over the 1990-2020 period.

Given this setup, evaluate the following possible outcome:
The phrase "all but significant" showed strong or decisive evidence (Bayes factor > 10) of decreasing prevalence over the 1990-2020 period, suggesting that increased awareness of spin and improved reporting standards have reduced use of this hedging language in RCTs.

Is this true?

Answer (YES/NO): YES